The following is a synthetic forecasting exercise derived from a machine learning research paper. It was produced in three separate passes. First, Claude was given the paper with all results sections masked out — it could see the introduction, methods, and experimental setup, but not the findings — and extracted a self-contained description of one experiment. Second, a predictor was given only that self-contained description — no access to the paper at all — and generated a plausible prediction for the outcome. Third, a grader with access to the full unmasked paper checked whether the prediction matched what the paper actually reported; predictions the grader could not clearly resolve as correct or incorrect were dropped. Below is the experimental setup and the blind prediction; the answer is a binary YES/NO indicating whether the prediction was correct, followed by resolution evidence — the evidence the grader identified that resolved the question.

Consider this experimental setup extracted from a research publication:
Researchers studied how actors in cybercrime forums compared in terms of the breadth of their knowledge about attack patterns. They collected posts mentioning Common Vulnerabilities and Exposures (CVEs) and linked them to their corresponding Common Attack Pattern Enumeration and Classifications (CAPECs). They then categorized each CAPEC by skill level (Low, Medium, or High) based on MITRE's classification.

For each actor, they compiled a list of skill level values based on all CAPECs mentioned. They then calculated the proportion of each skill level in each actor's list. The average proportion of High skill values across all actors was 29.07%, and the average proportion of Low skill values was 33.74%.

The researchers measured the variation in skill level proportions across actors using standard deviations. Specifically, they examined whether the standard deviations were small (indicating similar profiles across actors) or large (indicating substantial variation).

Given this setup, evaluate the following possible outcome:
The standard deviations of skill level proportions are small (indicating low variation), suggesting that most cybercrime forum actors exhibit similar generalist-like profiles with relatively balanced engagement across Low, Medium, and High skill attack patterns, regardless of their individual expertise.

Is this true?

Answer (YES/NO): NO